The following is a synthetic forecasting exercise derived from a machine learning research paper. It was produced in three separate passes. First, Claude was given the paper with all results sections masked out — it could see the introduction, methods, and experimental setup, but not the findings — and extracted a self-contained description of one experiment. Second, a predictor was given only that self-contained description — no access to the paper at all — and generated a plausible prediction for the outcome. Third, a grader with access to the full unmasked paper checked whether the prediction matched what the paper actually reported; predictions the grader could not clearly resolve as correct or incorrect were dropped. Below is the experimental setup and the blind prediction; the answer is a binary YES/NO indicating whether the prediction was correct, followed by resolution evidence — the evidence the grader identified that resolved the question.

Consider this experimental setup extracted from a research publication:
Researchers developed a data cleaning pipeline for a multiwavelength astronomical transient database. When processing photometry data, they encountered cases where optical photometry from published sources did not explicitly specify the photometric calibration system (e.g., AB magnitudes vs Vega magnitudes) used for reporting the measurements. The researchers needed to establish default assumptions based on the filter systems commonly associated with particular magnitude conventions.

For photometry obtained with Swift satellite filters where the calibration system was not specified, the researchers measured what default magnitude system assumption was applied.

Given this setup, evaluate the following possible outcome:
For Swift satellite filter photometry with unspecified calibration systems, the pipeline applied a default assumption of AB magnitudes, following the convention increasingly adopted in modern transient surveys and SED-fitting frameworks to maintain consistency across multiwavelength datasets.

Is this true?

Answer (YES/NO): YES